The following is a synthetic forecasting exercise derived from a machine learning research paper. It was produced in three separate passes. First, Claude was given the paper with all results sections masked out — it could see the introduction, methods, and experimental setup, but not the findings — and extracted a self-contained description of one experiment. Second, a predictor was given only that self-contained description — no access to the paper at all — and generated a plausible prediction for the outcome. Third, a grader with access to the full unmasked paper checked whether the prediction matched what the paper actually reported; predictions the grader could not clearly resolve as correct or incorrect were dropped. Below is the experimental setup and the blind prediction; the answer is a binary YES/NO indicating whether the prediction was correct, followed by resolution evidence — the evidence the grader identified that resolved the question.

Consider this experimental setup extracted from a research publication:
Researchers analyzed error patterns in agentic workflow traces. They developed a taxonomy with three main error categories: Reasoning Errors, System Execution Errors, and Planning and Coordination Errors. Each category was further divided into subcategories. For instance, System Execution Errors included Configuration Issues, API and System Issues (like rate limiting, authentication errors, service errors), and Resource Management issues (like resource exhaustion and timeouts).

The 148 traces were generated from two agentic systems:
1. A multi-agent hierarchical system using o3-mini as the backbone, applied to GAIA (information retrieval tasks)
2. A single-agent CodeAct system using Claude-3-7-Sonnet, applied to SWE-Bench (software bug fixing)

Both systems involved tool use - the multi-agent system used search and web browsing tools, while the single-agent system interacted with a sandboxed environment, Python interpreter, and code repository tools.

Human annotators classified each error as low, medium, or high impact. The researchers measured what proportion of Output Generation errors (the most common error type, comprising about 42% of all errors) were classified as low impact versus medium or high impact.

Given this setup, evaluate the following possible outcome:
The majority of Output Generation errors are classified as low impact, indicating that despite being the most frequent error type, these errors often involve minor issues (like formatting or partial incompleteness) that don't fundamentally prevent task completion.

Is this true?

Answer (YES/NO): NO